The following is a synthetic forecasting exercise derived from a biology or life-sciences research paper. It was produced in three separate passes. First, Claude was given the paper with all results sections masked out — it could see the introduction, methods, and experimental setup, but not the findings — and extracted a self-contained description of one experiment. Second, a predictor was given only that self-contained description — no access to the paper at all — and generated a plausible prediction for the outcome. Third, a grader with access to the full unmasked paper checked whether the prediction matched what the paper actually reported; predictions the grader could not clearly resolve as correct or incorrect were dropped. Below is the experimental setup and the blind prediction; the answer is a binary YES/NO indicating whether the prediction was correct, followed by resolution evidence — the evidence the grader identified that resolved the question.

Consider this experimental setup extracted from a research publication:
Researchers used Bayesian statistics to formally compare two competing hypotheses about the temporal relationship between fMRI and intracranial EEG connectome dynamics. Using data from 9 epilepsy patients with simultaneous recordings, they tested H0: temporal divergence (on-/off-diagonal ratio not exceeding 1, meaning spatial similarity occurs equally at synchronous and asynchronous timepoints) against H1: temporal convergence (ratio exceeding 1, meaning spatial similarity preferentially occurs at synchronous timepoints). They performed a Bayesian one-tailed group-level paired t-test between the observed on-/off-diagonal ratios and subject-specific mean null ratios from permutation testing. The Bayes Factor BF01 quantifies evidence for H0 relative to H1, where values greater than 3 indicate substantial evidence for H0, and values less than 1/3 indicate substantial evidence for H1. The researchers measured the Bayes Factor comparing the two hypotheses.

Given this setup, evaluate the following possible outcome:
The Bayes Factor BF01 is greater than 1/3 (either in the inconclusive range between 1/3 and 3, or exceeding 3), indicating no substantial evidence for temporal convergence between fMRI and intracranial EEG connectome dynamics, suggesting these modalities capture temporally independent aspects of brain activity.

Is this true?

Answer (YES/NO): YES